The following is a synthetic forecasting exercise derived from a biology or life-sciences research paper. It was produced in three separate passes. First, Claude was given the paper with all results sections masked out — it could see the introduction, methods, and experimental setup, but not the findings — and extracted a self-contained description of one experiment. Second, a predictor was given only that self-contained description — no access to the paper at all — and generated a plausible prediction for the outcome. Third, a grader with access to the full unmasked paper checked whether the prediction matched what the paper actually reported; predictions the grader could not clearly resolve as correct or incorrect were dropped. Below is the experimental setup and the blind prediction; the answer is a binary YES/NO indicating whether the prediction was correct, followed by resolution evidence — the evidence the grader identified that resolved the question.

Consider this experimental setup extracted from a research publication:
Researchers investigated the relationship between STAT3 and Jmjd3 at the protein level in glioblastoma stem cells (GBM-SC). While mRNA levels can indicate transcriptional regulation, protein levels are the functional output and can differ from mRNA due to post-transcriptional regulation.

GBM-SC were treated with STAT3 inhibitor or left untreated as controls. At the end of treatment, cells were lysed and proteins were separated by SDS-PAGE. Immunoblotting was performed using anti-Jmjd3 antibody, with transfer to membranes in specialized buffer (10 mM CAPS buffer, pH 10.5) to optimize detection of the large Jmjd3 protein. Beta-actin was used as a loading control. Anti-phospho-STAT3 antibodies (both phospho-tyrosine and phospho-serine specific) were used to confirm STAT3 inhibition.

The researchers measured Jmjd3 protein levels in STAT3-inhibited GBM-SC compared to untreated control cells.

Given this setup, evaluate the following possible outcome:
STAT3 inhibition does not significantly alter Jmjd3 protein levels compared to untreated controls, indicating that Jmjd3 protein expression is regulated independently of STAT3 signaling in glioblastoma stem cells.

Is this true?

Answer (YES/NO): NO